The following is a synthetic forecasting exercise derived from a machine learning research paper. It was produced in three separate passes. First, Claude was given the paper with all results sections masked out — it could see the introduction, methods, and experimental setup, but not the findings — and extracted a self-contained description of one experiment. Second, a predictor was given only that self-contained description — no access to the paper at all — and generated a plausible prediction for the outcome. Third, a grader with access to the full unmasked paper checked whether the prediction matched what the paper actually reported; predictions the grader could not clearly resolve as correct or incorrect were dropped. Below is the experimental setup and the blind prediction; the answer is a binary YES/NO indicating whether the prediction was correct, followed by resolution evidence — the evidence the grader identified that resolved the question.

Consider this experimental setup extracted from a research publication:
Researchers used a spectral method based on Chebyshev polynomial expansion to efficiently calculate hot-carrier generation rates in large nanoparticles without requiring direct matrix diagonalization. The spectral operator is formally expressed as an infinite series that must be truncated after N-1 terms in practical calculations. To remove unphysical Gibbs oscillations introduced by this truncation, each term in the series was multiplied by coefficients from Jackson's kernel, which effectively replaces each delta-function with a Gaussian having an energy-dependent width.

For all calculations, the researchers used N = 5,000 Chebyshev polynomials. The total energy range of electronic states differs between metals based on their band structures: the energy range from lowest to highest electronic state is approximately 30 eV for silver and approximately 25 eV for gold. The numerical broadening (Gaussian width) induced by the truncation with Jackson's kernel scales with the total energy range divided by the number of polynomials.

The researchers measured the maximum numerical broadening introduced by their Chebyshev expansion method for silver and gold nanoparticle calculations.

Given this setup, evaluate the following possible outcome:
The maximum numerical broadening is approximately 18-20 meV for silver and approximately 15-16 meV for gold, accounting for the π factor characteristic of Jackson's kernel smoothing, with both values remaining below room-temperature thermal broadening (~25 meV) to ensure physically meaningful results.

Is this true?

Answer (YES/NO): NO